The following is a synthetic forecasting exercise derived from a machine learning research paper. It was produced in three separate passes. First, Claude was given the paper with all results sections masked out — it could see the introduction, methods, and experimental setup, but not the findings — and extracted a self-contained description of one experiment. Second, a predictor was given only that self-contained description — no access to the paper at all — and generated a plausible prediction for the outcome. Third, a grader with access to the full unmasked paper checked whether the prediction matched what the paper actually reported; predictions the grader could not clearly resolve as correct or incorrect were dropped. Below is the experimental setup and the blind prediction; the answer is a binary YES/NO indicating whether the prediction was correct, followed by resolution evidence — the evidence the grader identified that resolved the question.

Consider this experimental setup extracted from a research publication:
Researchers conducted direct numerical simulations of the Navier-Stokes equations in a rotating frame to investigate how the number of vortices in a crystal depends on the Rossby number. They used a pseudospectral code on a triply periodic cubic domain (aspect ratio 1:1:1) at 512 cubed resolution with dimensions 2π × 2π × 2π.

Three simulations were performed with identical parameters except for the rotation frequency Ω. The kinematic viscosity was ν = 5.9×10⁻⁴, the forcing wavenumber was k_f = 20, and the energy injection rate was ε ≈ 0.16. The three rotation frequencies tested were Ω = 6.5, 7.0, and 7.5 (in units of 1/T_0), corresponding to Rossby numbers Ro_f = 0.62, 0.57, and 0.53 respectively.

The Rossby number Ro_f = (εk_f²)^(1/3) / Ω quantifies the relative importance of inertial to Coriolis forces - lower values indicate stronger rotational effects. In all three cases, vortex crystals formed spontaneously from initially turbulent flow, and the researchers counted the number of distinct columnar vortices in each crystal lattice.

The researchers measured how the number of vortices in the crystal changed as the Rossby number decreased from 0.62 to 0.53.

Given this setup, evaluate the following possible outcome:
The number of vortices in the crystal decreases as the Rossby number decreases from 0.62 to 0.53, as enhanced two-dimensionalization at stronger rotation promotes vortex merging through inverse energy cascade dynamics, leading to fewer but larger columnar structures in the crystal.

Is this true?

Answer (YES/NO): NO